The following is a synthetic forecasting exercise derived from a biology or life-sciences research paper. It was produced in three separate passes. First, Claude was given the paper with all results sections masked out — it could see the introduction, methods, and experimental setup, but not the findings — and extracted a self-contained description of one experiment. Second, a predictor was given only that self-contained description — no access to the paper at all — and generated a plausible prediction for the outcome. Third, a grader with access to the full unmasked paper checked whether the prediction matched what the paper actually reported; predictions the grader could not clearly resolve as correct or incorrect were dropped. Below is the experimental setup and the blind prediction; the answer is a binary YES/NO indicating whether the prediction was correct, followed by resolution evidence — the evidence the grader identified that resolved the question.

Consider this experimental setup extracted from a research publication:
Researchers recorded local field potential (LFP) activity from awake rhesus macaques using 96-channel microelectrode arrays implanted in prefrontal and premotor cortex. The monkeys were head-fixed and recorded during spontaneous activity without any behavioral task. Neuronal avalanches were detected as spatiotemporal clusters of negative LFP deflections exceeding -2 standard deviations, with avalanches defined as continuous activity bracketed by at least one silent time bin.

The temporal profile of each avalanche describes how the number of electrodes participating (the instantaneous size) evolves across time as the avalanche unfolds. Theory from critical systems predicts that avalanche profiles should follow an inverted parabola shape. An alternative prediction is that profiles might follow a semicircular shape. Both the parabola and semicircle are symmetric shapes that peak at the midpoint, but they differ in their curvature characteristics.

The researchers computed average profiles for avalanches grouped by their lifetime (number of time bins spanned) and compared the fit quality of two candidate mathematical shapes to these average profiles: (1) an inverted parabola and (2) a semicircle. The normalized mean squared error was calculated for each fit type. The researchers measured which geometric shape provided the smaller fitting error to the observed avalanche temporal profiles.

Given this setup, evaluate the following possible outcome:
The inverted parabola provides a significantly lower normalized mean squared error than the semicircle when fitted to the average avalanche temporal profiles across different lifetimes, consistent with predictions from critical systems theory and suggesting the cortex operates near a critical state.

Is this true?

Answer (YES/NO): YES